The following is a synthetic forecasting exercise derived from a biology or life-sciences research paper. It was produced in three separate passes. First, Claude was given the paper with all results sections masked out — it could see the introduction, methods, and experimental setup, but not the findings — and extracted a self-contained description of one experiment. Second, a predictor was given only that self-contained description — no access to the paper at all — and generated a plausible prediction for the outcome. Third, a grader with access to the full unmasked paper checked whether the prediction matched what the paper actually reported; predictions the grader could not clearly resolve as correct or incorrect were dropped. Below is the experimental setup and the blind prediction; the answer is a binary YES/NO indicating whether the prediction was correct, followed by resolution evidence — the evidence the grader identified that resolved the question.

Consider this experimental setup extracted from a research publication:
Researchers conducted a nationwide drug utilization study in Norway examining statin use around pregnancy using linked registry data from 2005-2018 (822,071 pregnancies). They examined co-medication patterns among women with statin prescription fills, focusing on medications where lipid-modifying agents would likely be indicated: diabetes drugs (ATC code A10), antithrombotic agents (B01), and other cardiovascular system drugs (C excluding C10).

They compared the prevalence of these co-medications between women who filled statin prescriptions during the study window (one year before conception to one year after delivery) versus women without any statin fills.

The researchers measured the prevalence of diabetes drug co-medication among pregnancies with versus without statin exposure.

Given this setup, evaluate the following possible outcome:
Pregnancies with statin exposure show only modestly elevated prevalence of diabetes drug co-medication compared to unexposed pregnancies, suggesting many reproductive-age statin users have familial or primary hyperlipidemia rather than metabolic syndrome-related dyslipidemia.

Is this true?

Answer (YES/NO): NO